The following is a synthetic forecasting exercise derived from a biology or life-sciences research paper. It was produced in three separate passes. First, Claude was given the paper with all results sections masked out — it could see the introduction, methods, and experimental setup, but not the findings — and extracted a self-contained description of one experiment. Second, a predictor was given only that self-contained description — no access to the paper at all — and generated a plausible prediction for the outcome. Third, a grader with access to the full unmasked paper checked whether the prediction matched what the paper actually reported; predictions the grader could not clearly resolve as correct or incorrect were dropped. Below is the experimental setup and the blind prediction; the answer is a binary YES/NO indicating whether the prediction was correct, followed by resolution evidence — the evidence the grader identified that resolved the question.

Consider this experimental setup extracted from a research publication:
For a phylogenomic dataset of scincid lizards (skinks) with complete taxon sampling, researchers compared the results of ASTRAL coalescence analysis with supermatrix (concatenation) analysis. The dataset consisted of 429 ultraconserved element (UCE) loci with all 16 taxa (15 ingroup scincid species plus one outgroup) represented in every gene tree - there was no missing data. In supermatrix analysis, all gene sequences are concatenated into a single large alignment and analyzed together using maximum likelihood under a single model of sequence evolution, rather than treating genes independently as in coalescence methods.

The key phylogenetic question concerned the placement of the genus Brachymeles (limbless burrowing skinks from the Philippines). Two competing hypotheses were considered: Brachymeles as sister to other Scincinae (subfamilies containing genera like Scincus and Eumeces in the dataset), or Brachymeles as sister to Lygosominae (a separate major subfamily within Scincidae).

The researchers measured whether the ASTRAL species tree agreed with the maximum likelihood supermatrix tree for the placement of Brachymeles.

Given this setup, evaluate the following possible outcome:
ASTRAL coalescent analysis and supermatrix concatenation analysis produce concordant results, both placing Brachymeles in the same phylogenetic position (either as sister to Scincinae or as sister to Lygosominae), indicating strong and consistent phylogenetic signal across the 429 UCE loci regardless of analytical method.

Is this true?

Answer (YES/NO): YES